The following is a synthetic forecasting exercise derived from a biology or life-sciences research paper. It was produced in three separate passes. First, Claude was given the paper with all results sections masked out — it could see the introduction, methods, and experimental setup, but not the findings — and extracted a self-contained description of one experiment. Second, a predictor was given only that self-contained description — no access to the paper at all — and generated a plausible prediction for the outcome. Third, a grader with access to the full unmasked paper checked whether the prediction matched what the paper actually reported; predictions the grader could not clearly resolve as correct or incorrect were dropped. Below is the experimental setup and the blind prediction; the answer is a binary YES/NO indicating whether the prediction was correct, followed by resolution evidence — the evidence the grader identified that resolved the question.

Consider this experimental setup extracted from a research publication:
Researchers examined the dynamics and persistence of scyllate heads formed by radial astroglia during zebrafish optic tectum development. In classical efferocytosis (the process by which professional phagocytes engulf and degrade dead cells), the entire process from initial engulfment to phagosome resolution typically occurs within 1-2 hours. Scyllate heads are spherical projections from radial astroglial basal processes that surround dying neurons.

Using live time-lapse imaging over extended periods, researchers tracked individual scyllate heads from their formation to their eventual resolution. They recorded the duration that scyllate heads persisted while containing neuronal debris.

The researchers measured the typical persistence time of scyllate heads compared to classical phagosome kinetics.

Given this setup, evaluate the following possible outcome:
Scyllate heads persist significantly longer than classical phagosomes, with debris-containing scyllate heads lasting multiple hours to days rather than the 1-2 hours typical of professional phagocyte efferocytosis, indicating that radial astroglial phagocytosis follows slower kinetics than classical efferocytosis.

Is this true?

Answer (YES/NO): NO